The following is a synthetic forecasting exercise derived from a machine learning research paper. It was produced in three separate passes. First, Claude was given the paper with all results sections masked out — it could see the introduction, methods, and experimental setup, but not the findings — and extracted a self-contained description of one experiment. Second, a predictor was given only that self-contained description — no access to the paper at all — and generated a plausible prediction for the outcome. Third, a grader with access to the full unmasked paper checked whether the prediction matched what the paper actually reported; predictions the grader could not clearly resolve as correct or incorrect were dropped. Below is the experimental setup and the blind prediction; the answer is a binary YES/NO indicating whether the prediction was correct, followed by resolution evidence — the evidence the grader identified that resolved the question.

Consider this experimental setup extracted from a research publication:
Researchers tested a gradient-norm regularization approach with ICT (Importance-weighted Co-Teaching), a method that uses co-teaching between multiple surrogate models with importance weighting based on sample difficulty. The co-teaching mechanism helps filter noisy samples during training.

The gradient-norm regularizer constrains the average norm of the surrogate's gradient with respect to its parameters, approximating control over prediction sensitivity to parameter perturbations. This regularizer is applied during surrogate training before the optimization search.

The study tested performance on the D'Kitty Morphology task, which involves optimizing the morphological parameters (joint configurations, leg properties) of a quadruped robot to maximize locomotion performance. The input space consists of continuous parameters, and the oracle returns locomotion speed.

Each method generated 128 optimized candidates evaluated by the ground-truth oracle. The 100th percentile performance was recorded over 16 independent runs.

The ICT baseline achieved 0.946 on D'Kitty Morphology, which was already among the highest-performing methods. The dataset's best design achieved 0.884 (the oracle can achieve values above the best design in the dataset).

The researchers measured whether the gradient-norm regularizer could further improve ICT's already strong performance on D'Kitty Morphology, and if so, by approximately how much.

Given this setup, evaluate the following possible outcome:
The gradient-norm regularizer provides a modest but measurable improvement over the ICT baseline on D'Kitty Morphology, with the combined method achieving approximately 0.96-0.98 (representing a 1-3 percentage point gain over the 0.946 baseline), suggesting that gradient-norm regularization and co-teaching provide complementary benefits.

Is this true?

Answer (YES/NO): YES